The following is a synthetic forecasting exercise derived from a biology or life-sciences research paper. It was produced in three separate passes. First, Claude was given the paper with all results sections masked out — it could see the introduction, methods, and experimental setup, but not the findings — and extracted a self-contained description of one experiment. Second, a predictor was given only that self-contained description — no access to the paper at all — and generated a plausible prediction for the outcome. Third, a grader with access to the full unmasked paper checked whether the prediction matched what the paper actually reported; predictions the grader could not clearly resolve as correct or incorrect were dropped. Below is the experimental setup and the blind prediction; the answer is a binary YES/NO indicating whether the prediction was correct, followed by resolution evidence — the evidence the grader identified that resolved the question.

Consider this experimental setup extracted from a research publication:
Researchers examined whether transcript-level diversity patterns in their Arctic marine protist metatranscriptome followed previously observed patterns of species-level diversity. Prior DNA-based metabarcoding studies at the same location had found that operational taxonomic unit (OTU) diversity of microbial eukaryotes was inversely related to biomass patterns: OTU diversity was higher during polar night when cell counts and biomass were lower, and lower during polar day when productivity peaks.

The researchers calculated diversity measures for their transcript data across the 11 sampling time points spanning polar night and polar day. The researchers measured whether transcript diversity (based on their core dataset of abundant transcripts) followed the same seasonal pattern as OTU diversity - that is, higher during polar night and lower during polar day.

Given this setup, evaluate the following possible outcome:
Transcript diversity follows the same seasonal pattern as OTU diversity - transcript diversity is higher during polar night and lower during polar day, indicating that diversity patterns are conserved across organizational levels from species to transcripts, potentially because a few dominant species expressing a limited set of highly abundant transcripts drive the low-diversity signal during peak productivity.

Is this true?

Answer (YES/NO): YES